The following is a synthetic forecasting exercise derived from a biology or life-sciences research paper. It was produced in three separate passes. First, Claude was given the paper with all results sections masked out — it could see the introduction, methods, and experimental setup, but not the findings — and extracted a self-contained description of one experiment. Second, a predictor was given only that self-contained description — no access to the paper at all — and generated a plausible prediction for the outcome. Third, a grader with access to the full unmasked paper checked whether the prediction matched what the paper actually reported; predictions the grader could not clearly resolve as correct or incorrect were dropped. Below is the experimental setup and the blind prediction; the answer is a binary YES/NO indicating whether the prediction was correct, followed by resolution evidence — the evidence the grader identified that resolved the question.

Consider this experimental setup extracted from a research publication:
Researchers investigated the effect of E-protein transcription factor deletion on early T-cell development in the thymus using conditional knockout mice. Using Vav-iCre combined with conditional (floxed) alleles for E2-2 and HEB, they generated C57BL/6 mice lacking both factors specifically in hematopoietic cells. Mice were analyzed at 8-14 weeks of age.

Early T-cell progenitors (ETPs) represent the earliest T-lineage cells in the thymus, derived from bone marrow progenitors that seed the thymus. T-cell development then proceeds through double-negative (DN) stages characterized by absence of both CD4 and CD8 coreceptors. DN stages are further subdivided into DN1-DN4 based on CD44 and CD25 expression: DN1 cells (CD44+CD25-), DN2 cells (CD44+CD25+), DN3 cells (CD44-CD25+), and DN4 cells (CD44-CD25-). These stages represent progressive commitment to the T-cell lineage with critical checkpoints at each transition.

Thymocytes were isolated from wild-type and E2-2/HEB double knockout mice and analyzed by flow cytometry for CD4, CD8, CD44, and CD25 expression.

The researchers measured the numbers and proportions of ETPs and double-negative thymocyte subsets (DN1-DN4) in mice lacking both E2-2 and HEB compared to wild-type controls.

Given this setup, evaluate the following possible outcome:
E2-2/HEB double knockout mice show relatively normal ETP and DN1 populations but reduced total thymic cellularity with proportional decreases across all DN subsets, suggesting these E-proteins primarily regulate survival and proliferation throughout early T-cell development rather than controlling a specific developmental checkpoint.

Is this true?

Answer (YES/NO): NO